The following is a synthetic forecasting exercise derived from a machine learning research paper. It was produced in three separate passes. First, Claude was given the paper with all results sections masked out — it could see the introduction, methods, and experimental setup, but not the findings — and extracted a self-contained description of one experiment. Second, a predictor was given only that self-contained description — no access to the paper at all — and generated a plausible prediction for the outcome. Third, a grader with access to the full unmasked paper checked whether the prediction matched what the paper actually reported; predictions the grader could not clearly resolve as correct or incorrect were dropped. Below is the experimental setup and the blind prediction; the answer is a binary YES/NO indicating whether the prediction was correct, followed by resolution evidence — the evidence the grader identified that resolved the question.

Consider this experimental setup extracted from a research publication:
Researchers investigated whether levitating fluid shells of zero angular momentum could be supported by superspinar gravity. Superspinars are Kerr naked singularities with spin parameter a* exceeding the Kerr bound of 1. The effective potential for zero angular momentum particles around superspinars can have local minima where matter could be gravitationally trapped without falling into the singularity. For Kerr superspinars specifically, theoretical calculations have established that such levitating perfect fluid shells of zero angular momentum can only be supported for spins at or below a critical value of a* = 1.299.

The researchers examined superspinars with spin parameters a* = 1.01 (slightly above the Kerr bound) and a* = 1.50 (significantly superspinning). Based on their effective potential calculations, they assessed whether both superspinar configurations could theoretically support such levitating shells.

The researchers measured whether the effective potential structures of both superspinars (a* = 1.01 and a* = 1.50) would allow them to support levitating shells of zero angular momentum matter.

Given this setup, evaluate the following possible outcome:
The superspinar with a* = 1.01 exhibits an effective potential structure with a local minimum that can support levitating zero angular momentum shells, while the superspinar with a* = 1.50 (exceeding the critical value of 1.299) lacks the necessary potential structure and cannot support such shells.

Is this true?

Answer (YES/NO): YES